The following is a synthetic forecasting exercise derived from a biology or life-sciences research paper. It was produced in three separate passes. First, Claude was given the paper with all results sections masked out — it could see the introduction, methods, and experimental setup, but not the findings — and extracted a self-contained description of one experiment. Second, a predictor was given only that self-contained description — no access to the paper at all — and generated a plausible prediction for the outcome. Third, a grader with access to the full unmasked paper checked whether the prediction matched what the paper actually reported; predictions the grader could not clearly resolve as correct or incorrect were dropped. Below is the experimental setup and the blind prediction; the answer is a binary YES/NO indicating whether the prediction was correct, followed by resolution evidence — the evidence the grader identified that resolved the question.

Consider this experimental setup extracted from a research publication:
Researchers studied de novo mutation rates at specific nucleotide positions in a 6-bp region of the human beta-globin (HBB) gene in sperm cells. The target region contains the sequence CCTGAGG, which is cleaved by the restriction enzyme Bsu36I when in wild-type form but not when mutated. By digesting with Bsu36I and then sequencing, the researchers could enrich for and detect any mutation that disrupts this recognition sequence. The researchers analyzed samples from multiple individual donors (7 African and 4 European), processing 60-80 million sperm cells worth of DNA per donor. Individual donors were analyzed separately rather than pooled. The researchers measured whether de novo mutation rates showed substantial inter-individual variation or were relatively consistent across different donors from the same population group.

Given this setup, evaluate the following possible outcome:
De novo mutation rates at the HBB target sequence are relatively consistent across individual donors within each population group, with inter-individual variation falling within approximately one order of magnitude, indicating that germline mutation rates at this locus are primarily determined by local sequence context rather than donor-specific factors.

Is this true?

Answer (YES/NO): NO